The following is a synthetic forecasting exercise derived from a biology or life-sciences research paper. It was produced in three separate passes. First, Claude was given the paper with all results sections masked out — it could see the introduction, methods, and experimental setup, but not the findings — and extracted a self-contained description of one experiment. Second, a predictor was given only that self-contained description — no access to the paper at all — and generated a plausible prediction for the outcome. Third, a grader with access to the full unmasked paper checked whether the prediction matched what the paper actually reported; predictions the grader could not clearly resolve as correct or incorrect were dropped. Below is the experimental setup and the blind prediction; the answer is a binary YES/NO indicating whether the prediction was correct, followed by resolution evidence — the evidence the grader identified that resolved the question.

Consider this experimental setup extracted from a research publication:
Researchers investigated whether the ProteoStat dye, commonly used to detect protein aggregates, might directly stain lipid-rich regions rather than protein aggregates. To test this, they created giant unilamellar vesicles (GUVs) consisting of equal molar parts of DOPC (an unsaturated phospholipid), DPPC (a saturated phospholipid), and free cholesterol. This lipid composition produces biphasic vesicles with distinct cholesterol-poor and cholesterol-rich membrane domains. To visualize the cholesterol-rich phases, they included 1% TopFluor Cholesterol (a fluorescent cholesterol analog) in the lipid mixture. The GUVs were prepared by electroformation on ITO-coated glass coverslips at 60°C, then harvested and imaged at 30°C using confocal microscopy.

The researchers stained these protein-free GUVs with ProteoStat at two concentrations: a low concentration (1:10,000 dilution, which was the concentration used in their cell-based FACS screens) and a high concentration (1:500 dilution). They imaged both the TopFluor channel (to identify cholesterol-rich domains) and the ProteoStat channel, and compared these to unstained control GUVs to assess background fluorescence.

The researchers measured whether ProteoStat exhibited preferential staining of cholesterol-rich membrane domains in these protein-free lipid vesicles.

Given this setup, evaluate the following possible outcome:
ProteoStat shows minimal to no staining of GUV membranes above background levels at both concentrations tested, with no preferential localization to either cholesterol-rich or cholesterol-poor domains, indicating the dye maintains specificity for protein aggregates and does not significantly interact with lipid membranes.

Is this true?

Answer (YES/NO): YES